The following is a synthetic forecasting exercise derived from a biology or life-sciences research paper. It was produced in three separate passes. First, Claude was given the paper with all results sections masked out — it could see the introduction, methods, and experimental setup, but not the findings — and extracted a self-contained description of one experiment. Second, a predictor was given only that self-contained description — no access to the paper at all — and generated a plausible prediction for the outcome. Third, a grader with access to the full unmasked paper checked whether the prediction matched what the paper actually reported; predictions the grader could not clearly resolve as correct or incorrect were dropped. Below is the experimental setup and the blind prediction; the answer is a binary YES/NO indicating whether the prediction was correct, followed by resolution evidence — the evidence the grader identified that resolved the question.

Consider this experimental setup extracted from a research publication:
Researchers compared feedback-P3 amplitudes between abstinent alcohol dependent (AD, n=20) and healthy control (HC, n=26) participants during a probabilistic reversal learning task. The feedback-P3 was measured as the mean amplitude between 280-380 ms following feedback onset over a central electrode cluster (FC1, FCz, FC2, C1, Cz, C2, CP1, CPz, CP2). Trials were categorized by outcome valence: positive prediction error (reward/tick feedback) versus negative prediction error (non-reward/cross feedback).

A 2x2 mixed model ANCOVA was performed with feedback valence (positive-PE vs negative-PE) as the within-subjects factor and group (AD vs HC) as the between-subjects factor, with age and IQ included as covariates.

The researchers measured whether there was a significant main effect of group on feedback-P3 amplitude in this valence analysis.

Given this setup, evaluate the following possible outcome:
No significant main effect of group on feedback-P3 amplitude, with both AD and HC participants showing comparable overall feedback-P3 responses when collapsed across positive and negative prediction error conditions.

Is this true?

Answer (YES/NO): YES